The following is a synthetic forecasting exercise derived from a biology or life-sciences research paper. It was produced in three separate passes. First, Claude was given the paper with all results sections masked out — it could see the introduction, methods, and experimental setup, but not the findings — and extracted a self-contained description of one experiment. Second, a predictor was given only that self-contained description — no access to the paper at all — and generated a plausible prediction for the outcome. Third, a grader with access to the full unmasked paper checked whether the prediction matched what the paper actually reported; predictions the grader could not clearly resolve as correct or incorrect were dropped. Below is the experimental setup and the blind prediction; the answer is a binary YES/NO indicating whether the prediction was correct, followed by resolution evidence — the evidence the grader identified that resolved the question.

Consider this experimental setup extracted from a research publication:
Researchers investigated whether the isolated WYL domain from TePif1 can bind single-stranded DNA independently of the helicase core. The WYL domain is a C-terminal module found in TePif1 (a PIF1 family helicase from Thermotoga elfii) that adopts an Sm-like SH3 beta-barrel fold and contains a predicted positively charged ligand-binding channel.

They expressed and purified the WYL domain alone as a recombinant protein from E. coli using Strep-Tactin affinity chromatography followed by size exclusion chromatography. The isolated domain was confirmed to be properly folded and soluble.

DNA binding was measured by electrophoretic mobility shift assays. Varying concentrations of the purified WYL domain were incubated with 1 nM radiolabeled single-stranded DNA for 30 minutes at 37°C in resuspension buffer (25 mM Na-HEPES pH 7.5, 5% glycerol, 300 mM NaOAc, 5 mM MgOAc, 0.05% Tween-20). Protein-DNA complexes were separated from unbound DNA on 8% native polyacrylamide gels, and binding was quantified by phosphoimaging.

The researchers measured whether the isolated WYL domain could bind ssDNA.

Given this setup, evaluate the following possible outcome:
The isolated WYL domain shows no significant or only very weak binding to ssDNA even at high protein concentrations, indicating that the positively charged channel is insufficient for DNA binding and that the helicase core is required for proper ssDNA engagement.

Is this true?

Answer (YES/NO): NO